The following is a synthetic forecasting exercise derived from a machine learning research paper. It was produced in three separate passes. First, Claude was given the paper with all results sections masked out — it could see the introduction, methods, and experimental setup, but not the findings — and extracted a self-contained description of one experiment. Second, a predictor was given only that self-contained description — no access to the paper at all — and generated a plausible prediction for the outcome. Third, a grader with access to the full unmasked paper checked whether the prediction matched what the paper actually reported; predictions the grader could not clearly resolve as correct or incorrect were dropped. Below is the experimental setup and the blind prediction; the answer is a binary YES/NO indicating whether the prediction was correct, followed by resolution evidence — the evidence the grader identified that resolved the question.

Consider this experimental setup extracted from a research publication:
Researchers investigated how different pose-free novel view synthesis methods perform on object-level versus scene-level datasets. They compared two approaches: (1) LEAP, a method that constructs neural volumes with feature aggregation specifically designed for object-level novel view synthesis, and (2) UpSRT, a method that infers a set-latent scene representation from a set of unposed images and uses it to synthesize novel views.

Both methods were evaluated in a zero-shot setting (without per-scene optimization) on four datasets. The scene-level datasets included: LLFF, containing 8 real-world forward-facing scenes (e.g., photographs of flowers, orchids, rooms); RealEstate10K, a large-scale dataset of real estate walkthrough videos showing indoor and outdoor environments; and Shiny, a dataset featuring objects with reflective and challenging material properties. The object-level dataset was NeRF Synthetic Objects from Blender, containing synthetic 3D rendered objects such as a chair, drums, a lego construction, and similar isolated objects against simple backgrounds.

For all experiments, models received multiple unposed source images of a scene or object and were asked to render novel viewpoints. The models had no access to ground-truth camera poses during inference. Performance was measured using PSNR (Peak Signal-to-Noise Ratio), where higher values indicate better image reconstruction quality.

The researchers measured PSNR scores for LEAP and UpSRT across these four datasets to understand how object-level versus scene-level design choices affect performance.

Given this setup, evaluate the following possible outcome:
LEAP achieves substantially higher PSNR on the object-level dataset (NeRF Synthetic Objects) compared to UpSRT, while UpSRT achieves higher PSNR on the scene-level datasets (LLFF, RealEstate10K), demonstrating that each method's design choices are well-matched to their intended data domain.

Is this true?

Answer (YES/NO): YES